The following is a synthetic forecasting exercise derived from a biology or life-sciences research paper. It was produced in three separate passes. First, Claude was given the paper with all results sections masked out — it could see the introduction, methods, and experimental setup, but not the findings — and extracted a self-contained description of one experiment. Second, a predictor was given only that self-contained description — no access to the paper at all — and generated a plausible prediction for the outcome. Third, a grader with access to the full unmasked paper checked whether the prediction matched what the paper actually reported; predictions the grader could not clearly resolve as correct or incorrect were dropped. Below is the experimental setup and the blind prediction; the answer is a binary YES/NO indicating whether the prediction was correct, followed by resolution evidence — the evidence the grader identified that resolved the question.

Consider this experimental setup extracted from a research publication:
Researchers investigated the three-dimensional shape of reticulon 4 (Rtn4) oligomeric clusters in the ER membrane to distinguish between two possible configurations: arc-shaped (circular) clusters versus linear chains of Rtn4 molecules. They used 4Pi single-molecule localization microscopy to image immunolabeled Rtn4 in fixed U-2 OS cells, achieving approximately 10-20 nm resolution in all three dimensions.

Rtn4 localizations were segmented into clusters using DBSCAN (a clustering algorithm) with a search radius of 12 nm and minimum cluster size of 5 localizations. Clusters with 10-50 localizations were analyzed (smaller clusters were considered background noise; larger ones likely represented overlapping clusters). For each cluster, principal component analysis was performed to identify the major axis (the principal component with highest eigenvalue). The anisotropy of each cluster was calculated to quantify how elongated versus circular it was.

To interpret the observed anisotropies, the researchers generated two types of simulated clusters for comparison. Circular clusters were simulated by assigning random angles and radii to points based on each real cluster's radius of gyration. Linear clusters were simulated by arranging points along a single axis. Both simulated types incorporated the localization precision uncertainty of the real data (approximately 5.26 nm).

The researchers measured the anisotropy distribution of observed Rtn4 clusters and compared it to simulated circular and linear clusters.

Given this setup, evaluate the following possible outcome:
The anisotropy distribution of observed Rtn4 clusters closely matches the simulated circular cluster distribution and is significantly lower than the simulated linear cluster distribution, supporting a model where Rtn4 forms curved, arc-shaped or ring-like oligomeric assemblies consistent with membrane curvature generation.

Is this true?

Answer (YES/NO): NO